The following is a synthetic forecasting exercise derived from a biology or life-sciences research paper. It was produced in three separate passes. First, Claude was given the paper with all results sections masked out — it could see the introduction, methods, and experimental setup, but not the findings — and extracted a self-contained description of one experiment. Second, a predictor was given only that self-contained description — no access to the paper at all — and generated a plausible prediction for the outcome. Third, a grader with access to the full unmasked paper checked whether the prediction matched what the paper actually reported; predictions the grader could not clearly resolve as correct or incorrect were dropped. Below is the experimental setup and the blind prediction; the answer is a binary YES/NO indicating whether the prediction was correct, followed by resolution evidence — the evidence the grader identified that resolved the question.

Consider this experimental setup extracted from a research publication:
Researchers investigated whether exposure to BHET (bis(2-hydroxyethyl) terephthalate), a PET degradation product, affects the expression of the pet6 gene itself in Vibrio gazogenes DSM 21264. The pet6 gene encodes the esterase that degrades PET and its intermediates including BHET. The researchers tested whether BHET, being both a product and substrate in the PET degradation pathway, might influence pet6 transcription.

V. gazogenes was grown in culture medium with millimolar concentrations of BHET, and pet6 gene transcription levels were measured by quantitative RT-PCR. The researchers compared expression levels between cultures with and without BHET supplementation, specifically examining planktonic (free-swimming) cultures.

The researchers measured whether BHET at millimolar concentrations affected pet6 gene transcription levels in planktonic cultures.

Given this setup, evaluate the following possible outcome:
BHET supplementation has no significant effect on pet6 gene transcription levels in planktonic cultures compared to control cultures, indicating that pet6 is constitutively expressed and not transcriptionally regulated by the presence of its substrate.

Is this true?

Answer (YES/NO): NO